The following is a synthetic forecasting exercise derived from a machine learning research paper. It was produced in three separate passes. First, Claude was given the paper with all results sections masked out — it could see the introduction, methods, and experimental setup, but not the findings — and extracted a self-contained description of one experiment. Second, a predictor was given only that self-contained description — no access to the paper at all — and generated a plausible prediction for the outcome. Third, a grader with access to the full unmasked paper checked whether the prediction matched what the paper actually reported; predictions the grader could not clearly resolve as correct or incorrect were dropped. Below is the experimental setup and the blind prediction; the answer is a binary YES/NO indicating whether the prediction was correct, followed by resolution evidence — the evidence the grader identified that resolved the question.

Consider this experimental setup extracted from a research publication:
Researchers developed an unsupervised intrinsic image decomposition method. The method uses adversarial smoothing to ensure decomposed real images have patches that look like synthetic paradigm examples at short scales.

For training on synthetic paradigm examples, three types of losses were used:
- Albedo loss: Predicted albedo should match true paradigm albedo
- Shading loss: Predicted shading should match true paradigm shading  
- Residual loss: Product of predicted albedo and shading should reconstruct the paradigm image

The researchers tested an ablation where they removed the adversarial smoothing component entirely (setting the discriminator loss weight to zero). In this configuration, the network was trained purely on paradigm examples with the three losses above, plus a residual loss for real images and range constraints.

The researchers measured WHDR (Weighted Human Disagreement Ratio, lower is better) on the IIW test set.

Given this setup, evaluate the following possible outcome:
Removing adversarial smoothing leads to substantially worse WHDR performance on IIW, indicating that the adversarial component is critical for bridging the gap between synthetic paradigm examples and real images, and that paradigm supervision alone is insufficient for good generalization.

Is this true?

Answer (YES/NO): YES